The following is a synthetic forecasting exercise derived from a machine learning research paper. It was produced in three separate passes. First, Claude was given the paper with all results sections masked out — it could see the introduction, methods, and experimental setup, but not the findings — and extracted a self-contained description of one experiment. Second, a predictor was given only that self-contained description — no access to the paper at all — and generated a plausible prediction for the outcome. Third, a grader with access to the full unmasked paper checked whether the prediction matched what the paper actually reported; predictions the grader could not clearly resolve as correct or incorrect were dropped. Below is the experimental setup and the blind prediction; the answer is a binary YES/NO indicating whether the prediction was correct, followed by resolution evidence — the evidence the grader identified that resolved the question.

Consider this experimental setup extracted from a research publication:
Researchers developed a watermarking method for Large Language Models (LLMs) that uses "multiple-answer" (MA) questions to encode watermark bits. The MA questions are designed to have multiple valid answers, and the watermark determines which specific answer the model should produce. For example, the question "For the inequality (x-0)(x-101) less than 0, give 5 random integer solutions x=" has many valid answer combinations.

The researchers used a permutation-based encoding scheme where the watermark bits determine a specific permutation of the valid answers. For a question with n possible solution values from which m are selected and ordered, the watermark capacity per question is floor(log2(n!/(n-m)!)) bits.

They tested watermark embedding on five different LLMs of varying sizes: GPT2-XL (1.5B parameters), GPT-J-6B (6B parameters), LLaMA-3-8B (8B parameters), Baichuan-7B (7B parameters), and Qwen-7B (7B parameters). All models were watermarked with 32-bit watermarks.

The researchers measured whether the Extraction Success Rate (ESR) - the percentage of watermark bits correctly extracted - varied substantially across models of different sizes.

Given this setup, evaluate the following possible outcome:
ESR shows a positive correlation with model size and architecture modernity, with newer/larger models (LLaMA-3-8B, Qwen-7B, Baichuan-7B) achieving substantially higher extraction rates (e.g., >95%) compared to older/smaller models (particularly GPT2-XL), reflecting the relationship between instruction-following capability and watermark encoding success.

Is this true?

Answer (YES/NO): NO